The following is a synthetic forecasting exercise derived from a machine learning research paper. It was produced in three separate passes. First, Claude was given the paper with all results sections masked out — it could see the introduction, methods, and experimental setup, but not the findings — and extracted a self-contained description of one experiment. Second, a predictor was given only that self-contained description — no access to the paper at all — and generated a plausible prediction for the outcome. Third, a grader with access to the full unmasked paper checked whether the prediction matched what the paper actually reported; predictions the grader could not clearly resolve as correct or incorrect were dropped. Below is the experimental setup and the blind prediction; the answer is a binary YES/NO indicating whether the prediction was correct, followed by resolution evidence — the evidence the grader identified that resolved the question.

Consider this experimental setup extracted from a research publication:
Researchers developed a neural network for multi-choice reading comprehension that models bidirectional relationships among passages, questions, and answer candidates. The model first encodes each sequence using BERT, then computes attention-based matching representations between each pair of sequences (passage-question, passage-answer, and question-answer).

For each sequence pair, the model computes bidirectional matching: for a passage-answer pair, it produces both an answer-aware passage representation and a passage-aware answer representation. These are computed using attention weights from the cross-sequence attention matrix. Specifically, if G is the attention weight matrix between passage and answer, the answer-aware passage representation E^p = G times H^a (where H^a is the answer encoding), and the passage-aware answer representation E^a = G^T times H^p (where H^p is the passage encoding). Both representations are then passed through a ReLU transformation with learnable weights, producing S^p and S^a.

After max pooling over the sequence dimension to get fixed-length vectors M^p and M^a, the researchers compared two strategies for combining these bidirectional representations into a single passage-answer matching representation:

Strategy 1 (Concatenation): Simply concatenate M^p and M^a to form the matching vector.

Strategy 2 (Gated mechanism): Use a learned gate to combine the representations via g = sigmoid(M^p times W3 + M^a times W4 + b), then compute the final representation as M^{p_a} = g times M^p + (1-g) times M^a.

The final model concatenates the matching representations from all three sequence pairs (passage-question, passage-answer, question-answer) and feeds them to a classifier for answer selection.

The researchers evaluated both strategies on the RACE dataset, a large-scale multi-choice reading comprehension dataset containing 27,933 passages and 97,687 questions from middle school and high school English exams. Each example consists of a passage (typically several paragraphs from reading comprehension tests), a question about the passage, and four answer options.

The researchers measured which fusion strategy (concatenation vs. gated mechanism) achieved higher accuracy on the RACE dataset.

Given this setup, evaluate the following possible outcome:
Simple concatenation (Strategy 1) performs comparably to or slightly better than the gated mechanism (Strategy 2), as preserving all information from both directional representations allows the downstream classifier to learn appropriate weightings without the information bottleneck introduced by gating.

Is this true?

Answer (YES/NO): NO